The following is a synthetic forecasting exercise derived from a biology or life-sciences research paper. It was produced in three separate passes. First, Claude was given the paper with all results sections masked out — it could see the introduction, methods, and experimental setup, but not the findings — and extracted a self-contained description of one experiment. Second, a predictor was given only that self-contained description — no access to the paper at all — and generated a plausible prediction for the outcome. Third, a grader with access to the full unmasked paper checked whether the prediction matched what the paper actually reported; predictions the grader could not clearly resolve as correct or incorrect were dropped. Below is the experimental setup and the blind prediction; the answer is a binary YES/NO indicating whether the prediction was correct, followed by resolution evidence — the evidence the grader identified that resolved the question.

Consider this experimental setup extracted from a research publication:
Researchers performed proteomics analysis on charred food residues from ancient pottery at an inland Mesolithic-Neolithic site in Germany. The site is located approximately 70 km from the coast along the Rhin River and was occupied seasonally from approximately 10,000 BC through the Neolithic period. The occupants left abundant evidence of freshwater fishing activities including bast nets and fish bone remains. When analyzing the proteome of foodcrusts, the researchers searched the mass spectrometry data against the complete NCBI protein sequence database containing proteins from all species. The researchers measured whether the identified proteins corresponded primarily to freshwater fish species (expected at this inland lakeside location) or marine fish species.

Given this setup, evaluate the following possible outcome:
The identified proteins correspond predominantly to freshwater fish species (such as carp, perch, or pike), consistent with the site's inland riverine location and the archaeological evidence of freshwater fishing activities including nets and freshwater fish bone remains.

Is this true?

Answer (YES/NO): YES